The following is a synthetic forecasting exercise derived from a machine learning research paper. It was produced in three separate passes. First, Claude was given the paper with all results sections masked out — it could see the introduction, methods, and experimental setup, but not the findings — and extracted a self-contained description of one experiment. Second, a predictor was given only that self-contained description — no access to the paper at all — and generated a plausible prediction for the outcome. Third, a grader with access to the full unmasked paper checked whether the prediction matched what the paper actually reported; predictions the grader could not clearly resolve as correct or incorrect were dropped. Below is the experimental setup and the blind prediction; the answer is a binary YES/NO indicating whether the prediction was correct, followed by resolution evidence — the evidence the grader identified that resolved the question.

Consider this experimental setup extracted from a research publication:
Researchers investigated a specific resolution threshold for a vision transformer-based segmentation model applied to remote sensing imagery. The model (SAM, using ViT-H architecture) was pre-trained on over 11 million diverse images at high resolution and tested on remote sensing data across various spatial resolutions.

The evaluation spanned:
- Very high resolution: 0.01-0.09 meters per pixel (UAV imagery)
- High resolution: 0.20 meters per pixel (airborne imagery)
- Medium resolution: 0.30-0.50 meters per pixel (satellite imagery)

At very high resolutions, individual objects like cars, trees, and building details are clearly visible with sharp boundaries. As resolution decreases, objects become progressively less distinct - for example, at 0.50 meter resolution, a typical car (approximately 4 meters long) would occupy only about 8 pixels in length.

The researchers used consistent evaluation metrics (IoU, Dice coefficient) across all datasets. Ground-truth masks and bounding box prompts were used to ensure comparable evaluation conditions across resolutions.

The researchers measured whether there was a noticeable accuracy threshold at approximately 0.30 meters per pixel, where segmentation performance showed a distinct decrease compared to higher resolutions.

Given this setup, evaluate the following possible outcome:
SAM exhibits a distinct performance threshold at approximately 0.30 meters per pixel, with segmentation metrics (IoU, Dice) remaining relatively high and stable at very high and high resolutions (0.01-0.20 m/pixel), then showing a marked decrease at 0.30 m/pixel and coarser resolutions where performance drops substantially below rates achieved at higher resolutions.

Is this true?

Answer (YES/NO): NO